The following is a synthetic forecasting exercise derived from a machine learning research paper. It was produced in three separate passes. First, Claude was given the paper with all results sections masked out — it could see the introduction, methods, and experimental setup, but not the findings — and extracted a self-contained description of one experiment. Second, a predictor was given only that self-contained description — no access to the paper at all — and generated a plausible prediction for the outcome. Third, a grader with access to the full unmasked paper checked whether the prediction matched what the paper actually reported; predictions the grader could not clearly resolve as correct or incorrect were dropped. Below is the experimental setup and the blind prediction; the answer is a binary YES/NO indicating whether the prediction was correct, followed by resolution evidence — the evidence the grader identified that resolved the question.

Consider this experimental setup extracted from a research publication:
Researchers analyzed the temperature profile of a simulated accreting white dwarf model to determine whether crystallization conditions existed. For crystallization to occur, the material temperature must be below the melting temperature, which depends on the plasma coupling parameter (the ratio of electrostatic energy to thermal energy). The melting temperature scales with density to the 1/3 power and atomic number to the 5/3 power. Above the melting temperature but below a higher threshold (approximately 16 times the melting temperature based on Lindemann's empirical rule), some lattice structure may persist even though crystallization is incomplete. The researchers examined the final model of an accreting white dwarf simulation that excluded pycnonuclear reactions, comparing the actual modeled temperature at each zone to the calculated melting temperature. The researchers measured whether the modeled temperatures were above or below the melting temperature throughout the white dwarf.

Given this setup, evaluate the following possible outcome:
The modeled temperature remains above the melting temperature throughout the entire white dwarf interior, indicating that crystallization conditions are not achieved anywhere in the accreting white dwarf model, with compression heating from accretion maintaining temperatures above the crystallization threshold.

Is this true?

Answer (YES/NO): YES